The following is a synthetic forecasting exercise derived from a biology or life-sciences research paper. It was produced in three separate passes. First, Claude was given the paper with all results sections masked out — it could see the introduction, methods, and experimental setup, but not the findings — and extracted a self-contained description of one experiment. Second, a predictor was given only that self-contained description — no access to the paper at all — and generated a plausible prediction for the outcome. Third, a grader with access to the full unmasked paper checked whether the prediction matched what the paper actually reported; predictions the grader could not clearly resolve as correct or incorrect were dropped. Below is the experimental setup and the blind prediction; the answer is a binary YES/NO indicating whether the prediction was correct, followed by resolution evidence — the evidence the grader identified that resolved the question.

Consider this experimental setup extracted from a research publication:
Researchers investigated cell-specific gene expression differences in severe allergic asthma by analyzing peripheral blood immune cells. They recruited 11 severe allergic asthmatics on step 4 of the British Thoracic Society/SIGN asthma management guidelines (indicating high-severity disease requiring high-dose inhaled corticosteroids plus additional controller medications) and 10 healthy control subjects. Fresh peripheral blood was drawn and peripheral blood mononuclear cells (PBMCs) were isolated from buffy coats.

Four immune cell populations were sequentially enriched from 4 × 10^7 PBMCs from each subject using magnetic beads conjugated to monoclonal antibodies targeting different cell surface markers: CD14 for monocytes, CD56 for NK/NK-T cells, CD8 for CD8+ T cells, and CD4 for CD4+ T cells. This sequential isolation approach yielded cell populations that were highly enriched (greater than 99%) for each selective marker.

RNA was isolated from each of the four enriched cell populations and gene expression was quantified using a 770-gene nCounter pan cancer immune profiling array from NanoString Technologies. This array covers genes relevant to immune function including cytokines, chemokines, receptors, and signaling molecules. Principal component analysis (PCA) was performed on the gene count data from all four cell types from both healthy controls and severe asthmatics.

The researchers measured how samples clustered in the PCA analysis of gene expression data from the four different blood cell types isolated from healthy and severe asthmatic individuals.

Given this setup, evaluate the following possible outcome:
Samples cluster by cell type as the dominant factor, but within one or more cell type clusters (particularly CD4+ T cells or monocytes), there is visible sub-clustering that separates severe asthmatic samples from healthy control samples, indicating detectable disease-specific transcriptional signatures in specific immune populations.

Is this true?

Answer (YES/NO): NO